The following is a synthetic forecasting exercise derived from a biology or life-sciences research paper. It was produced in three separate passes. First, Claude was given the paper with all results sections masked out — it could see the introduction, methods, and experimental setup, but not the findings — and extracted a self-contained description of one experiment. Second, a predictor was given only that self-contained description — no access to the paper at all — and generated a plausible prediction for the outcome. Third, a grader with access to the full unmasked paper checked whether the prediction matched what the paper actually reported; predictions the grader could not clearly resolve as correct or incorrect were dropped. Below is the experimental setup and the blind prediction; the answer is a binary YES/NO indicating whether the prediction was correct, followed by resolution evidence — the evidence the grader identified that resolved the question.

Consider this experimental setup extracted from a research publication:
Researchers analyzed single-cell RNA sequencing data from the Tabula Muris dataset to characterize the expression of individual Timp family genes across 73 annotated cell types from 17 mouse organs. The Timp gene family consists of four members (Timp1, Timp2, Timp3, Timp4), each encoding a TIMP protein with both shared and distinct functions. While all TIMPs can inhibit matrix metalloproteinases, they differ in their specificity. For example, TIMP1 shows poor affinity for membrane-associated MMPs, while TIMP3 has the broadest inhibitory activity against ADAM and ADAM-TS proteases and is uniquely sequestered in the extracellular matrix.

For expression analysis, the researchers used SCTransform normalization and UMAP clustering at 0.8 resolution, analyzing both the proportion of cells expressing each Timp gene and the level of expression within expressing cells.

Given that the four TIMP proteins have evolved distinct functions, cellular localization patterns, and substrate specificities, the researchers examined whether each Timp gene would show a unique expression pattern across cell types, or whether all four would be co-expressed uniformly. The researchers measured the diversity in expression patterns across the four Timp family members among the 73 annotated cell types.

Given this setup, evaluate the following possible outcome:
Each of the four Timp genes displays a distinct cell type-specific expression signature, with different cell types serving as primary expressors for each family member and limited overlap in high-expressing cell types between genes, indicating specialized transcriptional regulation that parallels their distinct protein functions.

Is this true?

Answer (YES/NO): YES